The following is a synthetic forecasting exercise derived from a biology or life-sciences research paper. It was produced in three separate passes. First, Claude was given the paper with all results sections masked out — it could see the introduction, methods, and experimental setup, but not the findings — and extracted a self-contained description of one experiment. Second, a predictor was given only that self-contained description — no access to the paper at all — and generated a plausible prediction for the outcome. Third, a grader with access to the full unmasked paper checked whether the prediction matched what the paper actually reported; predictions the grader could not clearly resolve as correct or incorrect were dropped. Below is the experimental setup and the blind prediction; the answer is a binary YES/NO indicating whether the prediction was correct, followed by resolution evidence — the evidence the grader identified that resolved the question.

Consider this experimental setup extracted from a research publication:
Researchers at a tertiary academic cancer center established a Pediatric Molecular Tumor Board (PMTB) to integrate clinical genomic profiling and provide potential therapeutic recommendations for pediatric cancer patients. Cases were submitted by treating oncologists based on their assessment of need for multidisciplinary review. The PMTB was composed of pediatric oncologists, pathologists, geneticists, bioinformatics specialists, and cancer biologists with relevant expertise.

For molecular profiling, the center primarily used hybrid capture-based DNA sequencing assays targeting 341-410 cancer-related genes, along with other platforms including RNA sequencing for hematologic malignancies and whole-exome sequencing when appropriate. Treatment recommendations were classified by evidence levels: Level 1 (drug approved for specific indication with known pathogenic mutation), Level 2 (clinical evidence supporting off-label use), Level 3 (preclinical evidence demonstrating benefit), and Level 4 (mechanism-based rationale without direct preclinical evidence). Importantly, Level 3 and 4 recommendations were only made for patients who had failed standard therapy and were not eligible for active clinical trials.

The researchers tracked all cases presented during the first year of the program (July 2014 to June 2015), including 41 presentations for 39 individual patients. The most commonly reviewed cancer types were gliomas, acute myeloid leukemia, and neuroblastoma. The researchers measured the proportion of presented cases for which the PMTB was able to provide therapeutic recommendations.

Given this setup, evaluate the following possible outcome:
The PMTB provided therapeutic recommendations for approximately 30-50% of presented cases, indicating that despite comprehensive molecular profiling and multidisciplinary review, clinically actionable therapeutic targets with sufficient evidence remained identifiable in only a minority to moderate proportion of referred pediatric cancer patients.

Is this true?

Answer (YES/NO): NO